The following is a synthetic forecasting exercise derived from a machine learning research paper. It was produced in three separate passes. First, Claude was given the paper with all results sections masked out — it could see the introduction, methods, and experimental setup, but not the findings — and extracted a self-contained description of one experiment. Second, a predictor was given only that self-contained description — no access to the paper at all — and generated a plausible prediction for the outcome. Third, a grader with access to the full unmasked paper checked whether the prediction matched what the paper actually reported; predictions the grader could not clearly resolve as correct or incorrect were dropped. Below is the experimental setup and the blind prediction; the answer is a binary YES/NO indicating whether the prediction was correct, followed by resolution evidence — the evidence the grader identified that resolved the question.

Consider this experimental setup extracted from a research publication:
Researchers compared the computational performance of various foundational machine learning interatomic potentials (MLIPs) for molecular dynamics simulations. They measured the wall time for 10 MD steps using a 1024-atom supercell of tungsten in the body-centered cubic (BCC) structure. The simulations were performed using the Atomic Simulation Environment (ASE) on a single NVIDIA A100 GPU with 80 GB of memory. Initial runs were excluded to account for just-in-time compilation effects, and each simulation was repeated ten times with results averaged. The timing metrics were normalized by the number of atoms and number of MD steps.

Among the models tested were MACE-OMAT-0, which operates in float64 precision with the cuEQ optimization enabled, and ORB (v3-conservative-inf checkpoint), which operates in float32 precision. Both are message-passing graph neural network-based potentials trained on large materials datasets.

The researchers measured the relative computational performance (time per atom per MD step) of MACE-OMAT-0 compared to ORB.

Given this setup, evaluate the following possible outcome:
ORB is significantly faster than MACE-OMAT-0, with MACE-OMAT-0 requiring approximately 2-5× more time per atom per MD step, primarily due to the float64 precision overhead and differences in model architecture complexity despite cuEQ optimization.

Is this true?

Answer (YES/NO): NO